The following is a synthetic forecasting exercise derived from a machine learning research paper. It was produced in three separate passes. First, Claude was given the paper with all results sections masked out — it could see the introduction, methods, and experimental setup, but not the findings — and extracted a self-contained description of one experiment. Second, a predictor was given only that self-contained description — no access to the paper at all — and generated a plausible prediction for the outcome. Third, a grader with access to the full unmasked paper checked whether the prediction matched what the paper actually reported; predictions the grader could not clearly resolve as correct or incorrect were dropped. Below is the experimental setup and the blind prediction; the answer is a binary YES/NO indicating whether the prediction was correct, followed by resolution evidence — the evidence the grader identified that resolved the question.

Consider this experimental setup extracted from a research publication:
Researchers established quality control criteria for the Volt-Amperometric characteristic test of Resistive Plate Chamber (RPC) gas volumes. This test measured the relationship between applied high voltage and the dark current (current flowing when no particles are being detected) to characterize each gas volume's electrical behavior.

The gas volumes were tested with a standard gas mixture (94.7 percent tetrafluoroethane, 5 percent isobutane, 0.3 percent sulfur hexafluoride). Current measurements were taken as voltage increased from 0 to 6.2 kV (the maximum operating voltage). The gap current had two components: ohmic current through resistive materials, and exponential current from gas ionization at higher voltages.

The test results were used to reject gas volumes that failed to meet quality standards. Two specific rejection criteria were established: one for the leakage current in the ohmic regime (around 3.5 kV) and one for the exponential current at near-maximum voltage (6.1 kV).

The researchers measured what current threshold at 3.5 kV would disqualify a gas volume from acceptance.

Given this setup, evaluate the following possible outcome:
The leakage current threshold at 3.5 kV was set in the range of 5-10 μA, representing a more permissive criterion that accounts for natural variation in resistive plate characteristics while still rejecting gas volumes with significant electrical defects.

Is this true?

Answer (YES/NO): NO